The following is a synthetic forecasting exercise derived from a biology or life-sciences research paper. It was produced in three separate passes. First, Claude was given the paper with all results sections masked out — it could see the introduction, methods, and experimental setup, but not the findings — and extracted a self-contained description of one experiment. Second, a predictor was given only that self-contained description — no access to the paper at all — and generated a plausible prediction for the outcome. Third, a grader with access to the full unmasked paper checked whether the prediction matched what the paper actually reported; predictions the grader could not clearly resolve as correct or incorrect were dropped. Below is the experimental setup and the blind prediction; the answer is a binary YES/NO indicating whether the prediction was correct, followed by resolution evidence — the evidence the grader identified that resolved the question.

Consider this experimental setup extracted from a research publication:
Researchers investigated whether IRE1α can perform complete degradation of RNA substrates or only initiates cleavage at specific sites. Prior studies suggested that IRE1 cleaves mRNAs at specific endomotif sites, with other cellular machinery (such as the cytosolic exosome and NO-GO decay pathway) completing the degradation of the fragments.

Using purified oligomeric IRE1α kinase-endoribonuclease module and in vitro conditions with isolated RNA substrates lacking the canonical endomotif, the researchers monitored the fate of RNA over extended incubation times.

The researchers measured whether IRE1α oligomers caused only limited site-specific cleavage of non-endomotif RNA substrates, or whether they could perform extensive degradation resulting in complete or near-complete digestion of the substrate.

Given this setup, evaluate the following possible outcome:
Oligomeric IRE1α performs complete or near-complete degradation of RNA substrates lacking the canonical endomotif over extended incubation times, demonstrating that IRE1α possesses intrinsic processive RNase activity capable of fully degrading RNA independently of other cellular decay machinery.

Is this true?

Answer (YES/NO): YES